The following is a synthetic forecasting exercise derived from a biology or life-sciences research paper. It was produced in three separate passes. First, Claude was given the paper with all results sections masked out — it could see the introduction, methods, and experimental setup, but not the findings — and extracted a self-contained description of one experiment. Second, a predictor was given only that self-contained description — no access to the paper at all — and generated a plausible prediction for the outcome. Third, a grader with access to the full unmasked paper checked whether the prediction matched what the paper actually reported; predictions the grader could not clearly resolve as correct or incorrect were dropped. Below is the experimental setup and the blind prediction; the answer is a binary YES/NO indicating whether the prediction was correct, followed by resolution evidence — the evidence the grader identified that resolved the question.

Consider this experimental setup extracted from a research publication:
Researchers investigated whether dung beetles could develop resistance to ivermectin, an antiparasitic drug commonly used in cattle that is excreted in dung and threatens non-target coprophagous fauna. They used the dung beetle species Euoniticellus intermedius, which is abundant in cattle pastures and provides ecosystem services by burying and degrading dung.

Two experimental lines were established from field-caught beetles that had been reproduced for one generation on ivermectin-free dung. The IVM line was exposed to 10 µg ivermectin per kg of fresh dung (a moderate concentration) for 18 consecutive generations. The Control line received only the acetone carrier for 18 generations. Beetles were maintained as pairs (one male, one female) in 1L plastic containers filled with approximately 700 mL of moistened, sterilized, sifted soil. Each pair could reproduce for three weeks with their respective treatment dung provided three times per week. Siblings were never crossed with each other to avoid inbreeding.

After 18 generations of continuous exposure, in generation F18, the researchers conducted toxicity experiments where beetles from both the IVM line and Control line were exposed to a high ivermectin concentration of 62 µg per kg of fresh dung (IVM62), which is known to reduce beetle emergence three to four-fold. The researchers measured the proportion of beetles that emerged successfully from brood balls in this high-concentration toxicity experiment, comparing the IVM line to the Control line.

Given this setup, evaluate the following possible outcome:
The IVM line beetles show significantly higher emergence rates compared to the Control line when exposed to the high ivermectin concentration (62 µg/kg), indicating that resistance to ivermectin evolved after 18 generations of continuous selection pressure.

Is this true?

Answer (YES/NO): NO